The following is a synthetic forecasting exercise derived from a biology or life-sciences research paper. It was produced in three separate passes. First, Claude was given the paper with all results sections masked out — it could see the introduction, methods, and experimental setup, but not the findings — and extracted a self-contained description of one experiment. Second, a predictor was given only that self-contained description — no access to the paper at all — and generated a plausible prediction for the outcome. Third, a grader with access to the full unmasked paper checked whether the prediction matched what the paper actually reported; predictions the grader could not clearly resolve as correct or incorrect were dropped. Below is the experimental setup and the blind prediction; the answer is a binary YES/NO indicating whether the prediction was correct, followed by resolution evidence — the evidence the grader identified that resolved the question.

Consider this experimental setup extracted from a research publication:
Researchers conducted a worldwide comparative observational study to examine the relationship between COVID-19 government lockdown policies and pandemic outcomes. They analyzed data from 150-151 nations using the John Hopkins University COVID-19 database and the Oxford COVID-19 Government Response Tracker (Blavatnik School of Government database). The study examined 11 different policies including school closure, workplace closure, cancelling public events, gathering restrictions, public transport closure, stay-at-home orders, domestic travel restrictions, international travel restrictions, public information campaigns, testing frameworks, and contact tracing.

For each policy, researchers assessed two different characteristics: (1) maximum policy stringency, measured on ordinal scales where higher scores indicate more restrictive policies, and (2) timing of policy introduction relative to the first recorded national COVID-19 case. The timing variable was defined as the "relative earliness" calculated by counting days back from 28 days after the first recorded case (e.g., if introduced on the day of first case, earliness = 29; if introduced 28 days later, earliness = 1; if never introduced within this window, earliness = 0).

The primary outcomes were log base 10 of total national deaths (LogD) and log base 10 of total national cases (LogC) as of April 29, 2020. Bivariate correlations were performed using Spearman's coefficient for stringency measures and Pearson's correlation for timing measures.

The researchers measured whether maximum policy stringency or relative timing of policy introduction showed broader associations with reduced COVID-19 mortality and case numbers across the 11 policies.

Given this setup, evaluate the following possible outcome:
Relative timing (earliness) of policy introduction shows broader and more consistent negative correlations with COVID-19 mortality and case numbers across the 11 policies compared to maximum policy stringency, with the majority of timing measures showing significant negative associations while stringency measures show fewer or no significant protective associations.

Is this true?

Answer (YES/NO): YES